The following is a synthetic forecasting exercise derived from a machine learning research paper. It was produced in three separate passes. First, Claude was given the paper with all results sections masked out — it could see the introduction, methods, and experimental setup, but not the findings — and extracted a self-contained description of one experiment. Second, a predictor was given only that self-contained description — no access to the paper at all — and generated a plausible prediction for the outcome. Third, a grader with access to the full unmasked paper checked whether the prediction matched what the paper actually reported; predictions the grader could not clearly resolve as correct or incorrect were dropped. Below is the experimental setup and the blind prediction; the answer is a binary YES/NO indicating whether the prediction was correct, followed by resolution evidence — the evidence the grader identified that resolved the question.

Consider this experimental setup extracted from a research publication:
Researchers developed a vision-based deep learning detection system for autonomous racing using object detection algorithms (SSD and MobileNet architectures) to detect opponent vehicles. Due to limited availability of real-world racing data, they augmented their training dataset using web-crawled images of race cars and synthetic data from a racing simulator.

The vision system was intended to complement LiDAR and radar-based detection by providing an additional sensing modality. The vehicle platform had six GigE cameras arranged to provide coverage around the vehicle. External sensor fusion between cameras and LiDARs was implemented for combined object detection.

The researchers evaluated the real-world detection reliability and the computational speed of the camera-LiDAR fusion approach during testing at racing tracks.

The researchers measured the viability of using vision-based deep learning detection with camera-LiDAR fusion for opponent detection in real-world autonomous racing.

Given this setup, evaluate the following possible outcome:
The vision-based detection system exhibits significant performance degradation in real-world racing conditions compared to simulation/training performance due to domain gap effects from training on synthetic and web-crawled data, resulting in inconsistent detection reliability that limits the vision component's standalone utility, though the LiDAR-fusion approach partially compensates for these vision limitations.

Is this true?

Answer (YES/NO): NO